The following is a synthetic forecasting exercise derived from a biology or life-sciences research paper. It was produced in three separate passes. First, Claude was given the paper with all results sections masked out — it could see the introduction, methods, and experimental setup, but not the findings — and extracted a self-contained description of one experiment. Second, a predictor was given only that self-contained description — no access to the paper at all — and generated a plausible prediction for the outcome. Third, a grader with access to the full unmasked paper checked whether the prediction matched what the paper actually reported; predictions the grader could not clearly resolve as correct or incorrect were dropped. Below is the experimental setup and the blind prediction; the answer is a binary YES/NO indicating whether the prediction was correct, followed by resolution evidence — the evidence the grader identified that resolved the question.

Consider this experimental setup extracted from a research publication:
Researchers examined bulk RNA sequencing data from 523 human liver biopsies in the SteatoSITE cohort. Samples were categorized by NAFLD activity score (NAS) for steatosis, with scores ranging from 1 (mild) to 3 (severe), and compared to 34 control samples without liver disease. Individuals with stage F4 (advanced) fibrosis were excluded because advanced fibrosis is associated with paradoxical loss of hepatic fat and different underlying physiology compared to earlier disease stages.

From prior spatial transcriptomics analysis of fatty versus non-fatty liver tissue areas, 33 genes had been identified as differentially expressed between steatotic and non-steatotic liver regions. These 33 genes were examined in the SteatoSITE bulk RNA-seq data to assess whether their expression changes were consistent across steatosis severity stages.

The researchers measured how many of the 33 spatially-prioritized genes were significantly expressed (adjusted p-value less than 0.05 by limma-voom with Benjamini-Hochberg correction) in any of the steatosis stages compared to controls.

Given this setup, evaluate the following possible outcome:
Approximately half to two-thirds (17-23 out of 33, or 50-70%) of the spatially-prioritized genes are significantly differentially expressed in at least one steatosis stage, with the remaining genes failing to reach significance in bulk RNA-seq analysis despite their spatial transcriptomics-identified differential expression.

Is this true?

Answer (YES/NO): YES